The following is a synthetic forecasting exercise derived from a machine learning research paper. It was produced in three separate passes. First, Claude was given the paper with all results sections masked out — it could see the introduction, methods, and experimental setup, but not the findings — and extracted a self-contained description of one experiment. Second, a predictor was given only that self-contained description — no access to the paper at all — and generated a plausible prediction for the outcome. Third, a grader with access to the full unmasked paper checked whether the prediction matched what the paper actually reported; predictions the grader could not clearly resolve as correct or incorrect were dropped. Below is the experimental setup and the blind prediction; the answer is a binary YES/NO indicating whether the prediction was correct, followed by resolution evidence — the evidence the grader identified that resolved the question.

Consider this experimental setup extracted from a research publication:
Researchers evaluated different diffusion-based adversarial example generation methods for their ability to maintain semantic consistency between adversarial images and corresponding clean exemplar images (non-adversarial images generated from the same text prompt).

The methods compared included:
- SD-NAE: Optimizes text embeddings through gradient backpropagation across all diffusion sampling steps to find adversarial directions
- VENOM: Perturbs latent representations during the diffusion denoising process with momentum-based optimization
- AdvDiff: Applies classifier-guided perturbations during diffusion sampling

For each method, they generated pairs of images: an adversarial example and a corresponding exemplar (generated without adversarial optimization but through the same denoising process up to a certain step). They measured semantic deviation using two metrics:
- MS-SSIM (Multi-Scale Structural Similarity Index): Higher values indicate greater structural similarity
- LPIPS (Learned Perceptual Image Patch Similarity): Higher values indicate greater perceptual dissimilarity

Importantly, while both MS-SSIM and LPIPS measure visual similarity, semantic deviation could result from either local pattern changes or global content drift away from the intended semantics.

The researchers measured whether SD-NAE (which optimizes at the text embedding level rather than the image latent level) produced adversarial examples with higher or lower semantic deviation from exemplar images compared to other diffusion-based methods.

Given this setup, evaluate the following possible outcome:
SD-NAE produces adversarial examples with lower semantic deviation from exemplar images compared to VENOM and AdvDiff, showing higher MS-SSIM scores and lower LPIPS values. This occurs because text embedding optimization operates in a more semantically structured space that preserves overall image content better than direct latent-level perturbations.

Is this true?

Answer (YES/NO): NO